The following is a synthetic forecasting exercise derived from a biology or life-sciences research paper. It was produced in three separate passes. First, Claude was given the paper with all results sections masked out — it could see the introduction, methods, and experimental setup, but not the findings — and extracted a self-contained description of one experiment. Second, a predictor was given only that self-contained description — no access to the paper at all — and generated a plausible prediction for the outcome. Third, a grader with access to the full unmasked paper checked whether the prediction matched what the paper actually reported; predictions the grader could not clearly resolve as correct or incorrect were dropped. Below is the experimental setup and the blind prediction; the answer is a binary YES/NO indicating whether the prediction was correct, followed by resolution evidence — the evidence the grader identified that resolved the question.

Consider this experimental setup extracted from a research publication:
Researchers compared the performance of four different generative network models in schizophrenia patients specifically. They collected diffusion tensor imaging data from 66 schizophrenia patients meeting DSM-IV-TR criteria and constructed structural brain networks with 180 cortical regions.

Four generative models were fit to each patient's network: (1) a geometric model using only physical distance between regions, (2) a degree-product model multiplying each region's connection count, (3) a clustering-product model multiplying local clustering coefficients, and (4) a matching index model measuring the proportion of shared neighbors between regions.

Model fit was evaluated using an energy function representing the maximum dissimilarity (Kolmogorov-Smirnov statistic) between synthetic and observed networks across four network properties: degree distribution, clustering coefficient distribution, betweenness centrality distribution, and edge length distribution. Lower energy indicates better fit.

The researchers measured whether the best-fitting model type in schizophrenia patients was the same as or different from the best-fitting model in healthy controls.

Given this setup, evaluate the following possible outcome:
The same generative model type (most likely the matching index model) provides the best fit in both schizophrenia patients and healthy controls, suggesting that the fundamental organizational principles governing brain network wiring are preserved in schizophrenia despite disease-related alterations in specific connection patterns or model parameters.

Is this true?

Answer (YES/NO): YES